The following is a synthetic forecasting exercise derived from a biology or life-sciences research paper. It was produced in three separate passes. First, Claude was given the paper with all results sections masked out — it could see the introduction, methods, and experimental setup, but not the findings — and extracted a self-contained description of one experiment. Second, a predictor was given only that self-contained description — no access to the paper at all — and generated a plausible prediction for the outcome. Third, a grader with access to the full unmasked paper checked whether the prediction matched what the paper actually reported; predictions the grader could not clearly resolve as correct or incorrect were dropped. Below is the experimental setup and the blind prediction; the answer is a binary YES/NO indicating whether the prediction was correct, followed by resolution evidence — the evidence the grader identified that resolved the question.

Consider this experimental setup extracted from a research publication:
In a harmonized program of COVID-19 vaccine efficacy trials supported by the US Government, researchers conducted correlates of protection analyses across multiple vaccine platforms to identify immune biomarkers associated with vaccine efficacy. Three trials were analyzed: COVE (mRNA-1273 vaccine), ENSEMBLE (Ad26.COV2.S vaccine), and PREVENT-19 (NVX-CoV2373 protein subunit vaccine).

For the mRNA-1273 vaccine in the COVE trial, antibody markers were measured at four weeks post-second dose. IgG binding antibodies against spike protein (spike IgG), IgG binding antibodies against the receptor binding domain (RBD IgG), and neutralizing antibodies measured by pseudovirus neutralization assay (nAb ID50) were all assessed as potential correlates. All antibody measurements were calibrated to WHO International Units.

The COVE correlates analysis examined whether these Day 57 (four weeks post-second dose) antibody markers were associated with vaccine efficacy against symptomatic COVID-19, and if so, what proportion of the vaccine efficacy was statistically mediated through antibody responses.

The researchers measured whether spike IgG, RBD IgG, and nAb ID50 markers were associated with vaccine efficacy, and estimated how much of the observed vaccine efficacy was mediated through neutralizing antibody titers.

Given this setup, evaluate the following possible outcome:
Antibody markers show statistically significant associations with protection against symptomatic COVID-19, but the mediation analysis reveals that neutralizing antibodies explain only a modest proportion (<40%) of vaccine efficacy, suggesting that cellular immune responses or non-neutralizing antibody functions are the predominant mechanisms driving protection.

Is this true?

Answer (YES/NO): NO